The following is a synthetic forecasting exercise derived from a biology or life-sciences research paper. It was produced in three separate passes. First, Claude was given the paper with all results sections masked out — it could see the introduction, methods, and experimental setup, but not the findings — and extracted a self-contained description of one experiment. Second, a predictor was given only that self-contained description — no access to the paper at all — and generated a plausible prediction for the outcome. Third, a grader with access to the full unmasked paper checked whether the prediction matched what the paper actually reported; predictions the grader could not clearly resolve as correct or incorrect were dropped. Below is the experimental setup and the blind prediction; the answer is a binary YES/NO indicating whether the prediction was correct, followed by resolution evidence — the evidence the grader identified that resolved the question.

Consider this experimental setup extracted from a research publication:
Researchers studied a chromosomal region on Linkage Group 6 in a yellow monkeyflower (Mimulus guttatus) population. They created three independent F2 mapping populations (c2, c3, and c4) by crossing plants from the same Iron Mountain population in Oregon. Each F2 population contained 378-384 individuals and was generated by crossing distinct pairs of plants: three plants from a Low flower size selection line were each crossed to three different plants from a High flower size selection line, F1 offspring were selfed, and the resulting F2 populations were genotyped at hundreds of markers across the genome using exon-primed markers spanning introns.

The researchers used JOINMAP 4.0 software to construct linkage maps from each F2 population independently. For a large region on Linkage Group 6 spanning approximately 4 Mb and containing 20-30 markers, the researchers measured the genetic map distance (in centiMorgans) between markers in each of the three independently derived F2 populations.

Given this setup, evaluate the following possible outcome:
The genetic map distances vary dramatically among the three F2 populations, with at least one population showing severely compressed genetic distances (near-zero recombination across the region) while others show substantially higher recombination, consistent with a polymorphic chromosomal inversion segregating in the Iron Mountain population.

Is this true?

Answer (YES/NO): NO